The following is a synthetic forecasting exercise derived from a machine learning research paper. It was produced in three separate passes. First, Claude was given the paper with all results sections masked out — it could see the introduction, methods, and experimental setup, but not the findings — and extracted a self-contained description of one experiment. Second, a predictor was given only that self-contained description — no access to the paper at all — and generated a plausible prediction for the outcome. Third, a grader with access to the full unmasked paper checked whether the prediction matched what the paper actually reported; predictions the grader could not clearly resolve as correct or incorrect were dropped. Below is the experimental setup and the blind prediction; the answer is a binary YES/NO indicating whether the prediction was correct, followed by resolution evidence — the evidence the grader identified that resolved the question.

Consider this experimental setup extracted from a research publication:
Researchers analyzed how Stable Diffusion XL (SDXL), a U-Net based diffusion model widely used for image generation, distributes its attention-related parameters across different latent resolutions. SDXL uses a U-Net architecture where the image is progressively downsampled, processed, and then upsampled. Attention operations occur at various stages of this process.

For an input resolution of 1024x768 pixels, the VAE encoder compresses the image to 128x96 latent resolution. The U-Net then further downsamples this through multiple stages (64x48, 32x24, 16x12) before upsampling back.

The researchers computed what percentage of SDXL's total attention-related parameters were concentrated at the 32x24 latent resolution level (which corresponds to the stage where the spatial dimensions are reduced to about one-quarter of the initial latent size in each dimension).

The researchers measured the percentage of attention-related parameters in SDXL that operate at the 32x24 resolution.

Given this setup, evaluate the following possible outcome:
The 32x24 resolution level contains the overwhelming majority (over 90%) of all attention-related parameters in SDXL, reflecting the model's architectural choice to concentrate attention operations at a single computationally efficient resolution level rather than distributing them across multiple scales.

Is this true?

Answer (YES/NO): YES